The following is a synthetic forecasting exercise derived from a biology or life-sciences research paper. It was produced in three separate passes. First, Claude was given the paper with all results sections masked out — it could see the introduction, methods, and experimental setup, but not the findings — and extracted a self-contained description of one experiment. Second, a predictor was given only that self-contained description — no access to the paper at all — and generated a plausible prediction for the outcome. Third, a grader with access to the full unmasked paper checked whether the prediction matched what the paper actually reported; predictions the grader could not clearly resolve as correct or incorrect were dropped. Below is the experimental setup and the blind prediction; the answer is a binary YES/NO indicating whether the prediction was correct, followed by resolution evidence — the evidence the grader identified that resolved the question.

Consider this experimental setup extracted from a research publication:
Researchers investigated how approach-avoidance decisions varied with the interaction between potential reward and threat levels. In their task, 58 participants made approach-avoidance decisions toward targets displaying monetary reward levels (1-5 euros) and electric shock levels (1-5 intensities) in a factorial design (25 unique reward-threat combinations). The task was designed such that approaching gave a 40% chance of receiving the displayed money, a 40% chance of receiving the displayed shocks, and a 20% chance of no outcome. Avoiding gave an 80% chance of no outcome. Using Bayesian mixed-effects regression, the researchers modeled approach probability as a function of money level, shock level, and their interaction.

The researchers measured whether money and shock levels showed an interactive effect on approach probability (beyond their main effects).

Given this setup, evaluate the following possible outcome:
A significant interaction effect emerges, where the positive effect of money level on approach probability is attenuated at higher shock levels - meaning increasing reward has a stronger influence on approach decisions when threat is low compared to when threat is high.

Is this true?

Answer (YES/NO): NO